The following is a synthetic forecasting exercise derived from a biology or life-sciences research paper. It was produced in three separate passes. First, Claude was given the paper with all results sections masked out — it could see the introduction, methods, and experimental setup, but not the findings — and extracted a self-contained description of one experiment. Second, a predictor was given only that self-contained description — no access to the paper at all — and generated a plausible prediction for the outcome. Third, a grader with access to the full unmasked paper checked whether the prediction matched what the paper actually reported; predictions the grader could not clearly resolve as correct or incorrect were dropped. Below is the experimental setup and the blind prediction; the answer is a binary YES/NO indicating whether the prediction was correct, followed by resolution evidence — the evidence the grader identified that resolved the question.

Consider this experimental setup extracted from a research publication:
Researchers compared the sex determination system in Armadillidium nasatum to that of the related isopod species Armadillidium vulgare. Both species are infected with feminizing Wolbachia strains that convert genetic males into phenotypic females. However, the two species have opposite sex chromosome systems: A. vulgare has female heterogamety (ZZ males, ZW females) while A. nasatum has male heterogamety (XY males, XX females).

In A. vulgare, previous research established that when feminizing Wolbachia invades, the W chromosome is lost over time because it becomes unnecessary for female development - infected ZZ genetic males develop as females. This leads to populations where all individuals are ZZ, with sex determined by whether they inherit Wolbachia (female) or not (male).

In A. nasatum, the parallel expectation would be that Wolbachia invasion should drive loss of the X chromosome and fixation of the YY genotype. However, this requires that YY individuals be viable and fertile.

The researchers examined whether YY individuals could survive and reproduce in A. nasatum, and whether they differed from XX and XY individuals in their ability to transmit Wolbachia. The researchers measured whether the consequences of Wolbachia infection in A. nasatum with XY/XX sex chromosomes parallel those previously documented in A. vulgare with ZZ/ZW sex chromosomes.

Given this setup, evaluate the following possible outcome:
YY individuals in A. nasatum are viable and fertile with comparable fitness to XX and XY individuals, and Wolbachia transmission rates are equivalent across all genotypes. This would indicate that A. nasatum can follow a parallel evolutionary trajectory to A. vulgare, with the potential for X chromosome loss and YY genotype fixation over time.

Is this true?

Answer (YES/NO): NO